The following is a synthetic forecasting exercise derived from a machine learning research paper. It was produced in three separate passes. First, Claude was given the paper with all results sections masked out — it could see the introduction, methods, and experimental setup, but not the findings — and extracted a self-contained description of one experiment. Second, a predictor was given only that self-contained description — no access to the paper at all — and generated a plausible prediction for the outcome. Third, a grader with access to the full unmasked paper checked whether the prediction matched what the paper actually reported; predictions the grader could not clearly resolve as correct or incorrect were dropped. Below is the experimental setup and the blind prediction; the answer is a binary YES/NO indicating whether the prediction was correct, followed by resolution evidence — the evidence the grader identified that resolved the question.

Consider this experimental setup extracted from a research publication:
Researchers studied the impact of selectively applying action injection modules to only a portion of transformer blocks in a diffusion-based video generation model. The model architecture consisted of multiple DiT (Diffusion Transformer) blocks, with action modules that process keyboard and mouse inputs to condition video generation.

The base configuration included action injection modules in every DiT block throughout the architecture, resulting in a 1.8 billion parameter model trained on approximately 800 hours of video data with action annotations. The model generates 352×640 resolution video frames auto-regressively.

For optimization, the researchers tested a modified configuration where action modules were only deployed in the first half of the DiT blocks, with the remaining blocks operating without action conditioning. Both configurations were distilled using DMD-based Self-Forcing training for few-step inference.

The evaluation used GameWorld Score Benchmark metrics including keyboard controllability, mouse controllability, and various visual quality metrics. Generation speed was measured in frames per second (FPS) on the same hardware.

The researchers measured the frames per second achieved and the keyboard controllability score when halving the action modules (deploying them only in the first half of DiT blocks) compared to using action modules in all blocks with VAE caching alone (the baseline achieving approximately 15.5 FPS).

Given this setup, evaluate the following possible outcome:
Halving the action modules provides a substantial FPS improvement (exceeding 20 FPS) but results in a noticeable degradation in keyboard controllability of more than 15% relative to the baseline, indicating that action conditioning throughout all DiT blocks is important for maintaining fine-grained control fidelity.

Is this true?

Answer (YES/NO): NO